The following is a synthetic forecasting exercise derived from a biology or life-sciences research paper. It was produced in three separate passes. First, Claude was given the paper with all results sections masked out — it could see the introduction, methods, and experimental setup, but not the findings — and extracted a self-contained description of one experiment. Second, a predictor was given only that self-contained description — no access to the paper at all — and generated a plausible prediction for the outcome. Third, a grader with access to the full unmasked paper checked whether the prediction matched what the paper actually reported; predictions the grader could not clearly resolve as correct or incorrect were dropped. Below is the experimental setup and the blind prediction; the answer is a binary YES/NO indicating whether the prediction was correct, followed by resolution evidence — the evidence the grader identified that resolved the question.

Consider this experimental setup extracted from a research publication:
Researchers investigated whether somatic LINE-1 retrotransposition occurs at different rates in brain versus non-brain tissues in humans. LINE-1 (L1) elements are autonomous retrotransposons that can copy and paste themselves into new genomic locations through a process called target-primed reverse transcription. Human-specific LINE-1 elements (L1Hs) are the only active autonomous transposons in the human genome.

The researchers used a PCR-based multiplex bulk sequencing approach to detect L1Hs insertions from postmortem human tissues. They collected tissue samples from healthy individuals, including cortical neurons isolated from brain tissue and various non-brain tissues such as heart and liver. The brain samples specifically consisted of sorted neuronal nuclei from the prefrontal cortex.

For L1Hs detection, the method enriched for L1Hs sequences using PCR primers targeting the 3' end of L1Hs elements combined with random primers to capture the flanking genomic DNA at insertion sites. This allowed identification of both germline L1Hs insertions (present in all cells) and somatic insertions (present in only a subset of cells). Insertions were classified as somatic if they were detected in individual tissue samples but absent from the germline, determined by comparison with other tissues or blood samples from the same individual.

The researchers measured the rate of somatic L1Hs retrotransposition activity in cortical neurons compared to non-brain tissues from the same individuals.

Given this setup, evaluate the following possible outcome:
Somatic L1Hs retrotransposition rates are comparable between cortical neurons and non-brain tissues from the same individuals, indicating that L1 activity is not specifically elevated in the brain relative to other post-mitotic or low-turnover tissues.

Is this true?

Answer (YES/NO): NO